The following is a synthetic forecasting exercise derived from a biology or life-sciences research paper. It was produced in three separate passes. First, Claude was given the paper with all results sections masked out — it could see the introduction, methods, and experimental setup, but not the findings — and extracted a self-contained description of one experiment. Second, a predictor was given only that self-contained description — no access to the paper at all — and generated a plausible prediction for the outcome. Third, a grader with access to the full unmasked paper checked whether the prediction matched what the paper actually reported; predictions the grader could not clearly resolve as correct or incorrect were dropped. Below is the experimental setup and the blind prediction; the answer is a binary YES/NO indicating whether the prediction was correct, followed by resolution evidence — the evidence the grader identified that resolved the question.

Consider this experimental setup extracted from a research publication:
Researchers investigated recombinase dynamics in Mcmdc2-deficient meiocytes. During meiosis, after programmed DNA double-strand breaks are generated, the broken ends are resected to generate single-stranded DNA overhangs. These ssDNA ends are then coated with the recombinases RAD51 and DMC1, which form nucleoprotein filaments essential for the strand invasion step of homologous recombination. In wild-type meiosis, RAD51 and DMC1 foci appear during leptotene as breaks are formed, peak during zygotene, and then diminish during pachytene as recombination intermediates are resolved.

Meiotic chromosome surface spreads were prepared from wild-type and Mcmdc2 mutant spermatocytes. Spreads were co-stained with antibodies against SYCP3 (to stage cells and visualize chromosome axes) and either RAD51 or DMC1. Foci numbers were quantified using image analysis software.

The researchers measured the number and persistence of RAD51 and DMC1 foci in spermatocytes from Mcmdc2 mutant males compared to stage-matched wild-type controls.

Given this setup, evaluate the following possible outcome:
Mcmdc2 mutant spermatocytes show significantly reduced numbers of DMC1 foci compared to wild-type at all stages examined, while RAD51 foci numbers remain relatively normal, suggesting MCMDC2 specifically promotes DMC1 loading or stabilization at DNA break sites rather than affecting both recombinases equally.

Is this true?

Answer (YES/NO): NO